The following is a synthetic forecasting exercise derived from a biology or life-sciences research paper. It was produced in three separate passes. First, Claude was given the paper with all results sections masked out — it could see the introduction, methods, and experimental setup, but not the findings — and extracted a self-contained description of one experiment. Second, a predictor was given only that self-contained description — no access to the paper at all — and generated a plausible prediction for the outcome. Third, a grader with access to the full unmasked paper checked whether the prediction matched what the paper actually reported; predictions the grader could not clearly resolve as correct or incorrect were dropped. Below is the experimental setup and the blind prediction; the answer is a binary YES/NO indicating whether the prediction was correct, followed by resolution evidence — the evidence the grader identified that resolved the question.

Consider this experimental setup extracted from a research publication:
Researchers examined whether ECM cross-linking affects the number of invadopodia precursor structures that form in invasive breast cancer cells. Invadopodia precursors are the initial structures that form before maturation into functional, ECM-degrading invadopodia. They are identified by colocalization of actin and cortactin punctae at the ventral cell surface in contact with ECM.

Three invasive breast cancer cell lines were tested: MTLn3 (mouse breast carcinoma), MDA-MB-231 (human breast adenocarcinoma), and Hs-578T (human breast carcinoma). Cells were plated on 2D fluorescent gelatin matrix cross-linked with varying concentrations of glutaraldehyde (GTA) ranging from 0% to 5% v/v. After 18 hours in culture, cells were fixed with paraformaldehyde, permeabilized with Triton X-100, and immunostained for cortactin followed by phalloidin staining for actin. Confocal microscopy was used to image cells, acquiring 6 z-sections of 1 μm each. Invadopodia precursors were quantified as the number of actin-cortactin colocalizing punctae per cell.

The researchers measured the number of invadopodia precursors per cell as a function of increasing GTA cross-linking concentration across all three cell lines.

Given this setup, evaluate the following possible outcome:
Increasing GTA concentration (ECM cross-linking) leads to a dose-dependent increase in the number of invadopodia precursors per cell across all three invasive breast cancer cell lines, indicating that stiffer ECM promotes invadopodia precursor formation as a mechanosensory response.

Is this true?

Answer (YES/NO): NO